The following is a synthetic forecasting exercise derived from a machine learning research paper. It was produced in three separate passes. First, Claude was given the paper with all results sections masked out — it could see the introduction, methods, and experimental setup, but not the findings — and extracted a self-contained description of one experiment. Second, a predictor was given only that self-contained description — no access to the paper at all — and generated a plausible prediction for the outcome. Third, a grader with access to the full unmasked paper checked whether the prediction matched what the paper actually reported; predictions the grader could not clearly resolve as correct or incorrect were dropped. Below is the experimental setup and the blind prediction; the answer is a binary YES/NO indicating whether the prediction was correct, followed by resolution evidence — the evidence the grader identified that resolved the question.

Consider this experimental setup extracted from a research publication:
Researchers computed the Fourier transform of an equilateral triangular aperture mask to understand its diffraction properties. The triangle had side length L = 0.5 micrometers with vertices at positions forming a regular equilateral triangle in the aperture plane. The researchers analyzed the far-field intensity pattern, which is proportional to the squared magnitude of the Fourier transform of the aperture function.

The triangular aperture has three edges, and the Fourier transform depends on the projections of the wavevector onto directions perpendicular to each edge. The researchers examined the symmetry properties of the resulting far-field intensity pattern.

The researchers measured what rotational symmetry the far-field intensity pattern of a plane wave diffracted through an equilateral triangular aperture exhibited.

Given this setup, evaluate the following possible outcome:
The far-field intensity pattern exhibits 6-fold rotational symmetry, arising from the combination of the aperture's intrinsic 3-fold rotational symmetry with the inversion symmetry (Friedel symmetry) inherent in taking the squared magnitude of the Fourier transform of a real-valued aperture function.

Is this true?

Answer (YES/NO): YES